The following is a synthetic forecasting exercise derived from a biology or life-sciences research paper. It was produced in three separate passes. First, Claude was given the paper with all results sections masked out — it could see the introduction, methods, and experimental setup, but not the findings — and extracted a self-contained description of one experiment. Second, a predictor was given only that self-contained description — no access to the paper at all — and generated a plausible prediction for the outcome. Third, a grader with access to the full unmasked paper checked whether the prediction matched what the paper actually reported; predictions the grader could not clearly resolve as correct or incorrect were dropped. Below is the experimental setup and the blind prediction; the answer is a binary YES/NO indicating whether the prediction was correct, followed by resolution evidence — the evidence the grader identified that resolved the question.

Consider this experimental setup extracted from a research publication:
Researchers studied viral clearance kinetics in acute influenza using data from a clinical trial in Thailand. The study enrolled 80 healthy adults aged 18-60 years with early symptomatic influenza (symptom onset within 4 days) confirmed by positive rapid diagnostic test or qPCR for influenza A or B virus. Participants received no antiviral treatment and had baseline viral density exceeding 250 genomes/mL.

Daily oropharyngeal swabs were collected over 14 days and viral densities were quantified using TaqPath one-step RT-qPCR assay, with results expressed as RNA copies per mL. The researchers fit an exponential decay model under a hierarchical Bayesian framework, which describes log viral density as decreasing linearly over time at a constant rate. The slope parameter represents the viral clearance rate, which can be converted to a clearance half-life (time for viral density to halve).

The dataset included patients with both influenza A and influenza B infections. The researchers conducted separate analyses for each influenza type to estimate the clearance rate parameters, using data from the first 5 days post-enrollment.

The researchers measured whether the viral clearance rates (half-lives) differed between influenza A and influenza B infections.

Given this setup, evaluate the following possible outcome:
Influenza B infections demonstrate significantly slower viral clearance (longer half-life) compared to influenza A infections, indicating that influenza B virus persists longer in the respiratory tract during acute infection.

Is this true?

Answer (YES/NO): YES